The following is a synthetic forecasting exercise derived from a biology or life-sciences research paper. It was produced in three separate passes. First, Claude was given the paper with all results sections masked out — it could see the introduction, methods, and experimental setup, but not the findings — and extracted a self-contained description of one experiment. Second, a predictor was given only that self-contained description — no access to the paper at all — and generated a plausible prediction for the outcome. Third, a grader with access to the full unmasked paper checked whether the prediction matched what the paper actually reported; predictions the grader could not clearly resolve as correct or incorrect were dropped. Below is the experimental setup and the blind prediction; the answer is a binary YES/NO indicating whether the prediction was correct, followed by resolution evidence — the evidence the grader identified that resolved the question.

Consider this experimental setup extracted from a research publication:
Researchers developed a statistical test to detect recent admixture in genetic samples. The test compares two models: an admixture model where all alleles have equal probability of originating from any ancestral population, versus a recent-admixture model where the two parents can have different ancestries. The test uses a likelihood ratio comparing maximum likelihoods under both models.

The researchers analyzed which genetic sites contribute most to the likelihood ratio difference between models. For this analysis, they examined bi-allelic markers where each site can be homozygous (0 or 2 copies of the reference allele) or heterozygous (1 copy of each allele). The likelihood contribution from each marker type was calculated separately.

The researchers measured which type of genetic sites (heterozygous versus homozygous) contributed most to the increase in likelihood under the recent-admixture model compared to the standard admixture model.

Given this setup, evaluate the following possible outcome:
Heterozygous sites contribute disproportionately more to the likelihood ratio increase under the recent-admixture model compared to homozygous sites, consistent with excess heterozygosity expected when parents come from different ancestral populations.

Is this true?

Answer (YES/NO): YES